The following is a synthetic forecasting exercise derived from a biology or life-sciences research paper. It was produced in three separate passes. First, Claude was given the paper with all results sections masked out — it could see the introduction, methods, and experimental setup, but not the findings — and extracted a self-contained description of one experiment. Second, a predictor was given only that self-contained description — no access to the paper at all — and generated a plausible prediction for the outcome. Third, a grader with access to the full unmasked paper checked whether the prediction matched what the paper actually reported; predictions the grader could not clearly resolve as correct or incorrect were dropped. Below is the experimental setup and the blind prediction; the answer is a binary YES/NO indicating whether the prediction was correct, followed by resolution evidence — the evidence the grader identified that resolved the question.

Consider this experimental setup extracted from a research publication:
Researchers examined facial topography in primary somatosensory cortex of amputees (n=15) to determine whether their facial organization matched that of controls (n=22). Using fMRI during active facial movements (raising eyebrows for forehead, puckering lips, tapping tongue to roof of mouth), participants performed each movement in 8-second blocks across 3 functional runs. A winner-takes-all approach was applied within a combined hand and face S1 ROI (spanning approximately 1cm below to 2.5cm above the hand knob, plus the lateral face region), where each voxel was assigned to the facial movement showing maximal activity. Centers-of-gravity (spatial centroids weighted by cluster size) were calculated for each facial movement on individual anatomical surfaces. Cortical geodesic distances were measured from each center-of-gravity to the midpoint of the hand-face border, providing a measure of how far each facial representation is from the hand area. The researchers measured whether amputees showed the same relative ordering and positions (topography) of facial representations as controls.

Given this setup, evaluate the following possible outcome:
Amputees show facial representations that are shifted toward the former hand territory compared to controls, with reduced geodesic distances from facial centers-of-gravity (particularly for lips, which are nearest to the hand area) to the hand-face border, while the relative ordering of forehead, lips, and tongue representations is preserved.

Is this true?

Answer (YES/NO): NO